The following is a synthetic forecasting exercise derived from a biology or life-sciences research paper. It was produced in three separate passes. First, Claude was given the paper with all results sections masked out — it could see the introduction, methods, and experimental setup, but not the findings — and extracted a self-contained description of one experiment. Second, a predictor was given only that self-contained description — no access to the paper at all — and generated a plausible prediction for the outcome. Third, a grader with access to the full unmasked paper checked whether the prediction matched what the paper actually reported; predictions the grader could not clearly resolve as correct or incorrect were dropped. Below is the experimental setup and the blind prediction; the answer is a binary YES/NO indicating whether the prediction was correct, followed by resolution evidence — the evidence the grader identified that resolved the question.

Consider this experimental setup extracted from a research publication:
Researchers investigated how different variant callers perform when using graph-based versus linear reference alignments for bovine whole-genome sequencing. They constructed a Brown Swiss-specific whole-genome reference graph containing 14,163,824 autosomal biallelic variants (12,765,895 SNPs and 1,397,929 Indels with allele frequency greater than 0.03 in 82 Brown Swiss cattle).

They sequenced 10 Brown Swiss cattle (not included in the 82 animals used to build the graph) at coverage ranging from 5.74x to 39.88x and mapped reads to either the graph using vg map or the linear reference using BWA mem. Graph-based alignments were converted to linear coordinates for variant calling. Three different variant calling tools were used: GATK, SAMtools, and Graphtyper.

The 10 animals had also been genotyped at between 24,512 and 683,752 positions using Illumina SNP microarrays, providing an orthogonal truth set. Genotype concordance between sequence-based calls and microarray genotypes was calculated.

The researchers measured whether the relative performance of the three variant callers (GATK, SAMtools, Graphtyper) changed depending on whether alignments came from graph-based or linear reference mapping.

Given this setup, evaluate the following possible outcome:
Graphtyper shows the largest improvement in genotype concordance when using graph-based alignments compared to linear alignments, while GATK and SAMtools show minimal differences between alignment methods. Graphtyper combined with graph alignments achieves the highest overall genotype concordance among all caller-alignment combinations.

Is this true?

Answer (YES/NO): NO